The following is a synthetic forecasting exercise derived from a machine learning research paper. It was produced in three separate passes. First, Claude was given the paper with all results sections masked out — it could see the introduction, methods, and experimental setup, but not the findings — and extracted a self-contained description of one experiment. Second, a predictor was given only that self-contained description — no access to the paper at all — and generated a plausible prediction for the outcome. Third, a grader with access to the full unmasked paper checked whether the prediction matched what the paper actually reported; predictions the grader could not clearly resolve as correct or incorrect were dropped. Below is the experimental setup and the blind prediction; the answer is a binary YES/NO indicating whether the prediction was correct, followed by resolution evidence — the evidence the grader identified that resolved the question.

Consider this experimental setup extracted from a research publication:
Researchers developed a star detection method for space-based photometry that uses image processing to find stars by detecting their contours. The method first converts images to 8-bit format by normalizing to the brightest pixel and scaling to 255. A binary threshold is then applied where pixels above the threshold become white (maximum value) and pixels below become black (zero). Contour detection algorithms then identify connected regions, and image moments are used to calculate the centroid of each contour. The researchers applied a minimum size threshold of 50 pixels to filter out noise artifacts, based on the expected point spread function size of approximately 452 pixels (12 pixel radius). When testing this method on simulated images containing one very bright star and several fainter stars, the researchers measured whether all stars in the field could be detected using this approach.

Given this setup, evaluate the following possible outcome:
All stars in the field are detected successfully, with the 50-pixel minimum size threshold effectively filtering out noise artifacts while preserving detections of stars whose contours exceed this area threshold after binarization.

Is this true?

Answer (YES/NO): NO